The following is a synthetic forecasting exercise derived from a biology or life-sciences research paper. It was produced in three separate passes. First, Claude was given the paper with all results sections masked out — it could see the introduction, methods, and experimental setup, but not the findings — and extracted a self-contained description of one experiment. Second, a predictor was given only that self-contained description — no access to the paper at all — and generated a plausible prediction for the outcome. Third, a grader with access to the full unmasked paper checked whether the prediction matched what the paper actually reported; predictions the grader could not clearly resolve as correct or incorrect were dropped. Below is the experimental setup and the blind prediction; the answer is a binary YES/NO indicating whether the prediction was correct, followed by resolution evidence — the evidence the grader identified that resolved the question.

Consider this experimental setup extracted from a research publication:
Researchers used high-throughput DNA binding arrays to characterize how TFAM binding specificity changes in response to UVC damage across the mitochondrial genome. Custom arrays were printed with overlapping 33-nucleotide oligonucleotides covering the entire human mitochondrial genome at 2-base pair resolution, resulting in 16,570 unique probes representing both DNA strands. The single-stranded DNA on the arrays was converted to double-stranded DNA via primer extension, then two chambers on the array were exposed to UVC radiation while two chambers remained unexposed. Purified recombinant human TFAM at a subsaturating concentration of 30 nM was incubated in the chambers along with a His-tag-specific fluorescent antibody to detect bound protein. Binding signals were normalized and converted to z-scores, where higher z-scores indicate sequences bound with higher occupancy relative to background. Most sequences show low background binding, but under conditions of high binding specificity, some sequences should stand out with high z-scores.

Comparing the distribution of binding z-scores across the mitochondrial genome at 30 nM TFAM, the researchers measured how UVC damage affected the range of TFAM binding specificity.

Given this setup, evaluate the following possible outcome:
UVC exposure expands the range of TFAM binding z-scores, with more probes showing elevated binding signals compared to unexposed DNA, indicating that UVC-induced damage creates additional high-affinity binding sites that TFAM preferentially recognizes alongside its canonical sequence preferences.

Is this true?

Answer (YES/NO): NO